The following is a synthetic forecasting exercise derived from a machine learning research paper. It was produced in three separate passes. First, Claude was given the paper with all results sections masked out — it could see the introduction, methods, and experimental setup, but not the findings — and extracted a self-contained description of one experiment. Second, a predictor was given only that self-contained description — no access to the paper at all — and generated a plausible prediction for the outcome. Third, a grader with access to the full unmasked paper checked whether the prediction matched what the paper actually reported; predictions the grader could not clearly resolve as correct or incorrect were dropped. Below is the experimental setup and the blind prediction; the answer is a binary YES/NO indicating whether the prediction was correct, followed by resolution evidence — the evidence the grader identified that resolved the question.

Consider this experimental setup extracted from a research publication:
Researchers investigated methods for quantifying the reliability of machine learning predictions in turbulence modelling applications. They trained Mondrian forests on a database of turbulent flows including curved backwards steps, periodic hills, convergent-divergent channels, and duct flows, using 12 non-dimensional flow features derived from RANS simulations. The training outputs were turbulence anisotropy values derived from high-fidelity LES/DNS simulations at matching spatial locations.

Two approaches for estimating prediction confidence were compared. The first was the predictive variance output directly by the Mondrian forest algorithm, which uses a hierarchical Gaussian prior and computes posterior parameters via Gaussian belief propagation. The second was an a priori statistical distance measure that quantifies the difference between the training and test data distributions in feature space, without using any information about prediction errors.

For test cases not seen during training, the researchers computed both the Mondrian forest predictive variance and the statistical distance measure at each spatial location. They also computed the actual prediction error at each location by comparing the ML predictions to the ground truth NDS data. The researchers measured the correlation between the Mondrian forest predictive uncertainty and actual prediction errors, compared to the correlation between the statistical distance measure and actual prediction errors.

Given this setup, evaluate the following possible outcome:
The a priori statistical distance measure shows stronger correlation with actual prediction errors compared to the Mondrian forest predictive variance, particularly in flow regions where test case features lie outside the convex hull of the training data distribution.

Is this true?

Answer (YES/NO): NO